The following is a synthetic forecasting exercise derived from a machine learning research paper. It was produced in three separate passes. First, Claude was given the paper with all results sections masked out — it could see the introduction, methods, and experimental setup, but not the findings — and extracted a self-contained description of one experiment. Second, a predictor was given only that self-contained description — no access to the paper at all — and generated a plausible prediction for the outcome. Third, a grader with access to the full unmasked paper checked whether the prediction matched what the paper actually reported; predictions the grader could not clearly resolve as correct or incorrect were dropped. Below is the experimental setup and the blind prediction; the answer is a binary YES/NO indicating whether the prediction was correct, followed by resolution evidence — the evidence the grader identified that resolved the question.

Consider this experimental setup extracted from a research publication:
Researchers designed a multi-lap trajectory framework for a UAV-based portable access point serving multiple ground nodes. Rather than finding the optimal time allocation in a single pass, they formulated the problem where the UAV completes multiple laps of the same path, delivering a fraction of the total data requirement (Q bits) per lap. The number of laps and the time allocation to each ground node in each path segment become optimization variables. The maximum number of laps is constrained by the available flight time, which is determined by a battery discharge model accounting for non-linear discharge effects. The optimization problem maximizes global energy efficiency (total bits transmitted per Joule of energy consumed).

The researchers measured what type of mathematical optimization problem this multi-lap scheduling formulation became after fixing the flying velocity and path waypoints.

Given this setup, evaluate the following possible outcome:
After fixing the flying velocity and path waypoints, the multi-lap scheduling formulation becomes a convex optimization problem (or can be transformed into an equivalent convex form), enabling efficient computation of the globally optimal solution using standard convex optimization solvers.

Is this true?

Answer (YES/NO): YES